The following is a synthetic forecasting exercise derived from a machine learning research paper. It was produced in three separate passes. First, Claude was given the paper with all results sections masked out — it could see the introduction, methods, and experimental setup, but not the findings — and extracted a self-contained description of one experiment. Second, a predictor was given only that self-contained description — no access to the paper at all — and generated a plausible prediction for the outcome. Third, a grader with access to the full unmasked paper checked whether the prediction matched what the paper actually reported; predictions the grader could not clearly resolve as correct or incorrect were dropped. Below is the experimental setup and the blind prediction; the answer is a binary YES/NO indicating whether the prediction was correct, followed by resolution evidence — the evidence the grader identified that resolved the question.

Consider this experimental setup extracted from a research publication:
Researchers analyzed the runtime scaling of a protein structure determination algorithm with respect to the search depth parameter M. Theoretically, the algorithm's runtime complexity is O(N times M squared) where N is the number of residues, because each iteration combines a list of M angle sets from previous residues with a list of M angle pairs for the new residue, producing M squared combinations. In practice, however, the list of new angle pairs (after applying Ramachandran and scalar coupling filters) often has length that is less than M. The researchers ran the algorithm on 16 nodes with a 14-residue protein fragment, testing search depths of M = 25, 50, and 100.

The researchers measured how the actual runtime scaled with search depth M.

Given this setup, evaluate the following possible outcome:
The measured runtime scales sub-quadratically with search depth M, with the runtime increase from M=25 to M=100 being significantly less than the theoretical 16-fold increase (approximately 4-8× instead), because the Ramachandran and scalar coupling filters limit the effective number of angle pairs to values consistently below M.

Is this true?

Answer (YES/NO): YES